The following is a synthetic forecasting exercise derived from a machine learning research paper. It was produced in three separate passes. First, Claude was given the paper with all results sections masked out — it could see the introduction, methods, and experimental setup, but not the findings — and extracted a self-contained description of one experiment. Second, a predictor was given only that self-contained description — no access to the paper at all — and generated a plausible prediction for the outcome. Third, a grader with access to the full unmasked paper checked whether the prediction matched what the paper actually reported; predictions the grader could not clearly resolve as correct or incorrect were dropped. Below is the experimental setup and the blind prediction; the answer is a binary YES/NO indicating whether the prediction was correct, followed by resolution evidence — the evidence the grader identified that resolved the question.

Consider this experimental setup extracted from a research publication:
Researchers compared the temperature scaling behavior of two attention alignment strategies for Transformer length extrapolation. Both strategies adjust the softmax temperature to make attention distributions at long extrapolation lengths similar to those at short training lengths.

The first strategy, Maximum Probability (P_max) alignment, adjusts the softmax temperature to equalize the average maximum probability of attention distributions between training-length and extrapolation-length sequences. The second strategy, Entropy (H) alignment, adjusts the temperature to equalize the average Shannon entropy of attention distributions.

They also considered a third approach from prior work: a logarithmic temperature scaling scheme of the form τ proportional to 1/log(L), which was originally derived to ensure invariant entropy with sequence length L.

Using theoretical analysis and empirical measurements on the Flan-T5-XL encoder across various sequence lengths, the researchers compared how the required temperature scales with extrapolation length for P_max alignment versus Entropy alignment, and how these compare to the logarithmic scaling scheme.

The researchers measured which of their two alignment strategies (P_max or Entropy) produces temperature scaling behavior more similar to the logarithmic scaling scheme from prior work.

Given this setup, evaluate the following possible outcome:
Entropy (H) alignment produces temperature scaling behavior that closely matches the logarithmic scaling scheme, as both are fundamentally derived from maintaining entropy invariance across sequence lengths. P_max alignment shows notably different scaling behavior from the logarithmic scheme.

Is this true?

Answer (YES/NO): NO